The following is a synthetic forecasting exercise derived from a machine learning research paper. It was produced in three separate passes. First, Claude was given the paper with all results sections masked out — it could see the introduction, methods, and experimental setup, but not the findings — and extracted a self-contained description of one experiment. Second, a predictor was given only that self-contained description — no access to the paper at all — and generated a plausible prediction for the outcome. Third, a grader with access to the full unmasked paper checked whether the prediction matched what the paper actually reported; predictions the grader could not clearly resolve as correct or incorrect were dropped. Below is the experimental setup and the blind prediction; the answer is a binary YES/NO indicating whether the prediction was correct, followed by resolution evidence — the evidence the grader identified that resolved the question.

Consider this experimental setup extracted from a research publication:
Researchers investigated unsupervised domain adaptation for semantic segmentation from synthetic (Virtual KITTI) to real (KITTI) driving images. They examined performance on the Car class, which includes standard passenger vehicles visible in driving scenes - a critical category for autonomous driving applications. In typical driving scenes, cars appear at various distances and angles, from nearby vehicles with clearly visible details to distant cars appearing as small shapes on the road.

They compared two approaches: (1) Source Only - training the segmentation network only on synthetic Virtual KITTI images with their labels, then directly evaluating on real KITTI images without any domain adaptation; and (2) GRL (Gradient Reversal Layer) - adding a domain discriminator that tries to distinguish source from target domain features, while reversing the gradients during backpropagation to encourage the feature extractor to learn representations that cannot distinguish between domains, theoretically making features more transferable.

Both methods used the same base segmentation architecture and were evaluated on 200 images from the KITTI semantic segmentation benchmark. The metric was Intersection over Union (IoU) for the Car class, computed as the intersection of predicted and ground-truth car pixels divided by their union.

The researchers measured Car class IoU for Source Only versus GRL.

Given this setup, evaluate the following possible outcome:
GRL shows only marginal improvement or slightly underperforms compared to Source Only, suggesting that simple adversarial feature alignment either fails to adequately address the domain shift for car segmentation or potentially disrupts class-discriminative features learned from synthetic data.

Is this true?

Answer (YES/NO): YES